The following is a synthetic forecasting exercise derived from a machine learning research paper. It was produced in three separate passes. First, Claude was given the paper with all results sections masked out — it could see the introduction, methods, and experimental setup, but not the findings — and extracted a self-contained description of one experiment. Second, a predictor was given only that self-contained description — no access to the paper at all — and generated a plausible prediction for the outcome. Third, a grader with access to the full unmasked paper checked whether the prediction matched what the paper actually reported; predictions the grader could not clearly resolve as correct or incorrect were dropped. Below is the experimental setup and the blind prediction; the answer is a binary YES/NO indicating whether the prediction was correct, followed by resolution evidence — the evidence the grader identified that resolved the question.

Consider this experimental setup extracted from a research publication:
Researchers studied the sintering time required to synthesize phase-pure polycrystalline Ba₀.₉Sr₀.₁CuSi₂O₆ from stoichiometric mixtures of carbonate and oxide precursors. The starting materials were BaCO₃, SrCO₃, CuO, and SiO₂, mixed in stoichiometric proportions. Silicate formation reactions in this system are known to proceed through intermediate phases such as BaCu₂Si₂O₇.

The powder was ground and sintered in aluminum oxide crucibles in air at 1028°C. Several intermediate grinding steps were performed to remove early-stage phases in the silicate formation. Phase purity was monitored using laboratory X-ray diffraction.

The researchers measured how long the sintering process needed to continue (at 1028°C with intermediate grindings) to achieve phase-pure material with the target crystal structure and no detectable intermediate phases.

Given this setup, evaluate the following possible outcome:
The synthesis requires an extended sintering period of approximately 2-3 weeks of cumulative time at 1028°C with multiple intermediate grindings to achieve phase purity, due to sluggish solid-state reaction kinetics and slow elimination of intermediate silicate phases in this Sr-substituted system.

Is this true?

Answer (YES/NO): NO